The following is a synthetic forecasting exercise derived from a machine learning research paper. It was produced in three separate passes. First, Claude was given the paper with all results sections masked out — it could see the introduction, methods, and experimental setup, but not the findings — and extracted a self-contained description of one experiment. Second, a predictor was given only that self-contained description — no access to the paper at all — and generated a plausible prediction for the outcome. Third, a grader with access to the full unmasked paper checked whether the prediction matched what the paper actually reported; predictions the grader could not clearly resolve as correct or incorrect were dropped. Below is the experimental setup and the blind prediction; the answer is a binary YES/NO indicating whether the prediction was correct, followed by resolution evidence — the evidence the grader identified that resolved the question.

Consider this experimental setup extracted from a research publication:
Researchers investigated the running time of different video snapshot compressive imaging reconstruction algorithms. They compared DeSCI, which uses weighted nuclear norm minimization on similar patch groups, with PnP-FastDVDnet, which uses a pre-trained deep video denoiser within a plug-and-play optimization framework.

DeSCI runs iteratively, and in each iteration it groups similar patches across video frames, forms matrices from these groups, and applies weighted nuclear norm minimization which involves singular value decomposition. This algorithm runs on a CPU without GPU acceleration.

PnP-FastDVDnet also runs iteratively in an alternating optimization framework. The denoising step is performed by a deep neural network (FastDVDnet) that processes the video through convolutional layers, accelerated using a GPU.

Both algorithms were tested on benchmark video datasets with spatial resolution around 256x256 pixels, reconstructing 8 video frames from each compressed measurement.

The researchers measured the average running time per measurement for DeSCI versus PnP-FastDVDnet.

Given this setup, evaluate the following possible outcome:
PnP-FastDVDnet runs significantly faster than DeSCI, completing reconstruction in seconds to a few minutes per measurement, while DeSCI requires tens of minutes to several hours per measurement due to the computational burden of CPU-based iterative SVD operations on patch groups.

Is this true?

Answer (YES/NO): YES